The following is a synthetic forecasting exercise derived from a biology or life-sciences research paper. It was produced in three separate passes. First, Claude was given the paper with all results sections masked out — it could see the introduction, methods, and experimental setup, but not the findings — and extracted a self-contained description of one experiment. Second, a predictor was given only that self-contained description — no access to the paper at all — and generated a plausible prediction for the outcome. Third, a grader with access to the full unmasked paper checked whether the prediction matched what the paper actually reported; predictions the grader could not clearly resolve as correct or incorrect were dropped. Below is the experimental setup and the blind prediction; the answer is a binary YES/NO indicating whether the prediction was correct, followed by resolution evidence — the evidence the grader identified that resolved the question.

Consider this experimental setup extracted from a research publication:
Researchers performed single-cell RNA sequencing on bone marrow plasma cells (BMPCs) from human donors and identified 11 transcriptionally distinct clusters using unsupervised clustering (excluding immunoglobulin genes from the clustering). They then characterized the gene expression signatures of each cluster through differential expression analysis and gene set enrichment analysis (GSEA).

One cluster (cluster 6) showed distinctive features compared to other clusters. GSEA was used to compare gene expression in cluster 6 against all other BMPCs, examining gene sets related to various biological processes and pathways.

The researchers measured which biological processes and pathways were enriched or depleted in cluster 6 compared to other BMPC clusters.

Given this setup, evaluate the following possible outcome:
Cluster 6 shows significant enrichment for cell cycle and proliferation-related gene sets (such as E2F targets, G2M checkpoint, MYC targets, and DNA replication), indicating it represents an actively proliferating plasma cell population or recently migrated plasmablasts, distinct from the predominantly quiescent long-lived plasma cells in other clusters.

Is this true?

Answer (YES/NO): NO